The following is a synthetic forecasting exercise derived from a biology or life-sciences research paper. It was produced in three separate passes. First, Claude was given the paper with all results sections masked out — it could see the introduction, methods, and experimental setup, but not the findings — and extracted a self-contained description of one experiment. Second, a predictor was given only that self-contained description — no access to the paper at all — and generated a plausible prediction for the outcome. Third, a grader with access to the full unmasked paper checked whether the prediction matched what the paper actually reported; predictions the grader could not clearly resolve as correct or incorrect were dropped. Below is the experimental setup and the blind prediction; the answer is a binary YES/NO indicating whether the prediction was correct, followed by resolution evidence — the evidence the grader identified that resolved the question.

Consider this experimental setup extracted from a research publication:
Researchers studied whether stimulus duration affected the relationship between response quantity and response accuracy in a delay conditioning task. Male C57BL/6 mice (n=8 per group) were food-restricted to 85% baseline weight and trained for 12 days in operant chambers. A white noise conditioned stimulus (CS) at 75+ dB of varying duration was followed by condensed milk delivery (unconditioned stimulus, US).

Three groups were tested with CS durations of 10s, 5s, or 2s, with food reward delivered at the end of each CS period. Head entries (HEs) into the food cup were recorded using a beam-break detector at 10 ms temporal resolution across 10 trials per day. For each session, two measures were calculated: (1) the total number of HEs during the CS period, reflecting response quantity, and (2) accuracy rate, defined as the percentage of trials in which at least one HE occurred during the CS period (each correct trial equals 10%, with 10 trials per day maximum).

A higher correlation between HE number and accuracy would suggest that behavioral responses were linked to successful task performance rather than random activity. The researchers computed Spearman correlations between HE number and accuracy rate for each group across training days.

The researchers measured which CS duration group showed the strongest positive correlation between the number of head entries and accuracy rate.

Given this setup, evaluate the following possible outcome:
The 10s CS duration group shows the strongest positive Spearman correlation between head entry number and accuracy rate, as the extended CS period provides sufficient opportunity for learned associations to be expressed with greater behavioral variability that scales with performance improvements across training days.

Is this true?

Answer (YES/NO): NO